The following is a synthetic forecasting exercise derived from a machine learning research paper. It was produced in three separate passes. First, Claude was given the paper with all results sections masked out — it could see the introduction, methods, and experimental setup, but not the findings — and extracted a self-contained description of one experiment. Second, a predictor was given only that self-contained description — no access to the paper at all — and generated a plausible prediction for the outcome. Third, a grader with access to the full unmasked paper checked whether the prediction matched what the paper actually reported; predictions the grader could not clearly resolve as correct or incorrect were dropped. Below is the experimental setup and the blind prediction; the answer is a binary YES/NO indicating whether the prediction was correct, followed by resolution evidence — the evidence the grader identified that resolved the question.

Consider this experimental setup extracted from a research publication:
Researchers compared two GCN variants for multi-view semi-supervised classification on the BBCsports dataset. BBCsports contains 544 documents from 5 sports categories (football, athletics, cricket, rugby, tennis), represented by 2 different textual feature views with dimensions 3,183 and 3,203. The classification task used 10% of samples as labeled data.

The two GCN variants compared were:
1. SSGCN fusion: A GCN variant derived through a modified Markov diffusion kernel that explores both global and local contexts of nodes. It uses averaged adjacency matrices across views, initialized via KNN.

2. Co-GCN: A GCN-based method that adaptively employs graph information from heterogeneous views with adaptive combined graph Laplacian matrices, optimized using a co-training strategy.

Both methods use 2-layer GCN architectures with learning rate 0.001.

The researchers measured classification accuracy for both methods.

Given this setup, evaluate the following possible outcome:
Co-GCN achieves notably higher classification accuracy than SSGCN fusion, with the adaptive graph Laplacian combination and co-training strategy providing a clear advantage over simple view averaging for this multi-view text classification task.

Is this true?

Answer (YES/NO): NO